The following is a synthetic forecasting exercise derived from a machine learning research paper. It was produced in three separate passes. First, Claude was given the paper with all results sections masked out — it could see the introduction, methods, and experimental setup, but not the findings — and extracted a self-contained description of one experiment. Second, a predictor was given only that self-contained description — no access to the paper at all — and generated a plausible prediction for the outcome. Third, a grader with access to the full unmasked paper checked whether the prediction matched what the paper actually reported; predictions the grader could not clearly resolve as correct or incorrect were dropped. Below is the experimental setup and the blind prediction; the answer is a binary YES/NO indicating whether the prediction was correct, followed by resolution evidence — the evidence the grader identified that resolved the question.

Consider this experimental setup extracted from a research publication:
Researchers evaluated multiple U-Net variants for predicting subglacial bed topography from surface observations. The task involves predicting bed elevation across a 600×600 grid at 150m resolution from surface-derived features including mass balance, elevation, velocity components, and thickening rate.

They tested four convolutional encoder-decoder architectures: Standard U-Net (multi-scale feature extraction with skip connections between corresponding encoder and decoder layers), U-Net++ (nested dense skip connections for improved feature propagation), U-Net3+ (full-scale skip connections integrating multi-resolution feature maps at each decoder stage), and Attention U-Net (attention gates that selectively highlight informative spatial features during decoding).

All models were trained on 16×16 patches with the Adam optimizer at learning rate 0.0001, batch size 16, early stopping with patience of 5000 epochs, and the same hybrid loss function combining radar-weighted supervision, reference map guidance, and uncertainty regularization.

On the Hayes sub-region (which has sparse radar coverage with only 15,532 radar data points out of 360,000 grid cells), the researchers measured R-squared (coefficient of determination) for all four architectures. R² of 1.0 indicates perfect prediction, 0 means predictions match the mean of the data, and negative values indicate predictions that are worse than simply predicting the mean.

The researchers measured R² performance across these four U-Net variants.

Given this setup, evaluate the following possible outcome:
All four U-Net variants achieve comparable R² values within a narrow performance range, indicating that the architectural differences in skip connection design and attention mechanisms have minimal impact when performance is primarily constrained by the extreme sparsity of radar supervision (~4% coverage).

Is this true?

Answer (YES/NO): NO